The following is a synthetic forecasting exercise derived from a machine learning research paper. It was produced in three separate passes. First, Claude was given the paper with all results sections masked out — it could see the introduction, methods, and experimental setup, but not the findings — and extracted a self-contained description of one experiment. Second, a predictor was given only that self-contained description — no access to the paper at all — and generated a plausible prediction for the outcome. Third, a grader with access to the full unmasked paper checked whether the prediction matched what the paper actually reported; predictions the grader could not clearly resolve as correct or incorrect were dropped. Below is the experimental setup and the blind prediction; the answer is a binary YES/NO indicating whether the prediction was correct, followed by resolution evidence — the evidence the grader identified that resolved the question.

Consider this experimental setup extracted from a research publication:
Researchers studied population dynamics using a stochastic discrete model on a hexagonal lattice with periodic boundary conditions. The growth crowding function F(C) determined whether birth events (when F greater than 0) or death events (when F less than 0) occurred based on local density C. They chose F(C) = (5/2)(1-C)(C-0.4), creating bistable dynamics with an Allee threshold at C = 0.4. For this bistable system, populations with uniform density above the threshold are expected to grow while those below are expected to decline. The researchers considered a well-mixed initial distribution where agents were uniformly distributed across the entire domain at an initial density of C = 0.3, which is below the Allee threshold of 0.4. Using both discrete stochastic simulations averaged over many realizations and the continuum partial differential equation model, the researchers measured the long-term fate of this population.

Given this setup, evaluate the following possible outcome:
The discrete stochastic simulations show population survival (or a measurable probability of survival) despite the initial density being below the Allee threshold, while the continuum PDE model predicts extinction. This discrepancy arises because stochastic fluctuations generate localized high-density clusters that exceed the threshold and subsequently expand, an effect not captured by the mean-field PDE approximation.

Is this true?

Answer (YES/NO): NO